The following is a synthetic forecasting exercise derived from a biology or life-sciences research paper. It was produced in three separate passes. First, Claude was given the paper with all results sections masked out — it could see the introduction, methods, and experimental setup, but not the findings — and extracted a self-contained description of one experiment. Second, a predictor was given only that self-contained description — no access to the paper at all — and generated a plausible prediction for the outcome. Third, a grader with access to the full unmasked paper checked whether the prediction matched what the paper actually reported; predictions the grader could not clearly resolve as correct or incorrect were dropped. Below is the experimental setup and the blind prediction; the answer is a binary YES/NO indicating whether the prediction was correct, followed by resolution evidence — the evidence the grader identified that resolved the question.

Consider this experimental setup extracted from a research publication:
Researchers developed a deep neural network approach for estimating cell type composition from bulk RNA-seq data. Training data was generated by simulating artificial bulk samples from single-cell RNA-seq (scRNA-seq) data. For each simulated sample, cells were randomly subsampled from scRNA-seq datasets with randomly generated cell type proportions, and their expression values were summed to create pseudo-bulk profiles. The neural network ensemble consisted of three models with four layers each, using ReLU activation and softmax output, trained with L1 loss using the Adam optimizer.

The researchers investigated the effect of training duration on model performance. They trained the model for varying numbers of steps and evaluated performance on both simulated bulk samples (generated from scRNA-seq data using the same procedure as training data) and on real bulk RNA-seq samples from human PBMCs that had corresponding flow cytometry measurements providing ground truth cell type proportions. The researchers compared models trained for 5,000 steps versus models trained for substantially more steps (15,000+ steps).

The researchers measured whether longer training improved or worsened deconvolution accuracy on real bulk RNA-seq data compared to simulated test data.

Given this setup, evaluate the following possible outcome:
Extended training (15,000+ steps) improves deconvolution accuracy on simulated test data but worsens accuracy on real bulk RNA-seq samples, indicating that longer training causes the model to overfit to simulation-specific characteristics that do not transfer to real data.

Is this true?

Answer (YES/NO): YES